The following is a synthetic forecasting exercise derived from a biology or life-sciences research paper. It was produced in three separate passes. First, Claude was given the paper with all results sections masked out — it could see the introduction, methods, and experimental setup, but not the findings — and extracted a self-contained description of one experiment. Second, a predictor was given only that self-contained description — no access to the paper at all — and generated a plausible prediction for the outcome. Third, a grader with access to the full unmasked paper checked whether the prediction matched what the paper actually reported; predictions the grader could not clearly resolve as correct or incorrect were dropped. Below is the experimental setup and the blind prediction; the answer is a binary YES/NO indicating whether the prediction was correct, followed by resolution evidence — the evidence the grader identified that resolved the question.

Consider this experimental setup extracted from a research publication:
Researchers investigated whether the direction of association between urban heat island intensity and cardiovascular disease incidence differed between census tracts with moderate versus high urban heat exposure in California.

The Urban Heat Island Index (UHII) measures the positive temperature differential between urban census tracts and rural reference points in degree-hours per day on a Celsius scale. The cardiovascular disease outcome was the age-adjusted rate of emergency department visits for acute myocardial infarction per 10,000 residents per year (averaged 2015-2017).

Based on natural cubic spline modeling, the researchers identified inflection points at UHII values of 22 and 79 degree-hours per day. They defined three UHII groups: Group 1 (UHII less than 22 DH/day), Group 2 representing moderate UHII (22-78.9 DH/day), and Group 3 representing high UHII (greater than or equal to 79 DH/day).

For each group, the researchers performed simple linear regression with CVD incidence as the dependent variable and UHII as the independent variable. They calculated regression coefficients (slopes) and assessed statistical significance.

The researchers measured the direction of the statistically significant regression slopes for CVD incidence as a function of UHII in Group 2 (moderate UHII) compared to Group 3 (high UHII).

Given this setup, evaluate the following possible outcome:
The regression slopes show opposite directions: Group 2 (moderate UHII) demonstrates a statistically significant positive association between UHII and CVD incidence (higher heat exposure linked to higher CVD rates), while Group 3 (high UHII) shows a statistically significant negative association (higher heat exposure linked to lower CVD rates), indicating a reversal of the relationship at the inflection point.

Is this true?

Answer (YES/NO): NO